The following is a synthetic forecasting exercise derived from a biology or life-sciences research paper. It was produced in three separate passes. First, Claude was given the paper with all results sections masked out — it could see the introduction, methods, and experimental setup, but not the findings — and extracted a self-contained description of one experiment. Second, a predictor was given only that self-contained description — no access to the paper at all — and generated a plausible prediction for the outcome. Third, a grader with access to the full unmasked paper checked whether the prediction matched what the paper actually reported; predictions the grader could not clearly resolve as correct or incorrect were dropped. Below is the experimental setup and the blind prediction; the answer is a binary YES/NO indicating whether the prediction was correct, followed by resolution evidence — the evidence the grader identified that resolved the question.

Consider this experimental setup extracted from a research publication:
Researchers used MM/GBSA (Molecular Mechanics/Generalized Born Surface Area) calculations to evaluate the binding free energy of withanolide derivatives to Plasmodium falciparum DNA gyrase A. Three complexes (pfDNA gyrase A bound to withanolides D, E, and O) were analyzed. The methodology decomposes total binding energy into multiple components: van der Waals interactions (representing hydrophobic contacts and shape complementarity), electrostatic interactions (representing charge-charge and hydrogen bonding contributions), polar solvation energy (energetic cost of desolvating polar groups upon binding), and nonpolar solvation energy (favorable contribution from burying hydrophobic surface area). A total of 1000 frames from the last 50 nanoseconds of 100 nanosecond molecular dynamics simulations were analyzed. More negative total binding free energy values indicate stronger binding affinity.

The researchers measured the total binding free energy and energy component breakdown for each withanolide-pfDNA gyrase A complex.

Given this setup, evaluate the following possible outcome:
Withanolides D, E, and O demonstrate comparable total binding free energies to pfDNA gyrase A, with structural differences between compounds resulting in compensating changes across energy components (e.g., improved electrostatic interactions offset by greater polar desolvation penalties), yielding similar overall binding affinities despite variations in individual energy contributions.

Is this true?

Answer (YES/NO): NO